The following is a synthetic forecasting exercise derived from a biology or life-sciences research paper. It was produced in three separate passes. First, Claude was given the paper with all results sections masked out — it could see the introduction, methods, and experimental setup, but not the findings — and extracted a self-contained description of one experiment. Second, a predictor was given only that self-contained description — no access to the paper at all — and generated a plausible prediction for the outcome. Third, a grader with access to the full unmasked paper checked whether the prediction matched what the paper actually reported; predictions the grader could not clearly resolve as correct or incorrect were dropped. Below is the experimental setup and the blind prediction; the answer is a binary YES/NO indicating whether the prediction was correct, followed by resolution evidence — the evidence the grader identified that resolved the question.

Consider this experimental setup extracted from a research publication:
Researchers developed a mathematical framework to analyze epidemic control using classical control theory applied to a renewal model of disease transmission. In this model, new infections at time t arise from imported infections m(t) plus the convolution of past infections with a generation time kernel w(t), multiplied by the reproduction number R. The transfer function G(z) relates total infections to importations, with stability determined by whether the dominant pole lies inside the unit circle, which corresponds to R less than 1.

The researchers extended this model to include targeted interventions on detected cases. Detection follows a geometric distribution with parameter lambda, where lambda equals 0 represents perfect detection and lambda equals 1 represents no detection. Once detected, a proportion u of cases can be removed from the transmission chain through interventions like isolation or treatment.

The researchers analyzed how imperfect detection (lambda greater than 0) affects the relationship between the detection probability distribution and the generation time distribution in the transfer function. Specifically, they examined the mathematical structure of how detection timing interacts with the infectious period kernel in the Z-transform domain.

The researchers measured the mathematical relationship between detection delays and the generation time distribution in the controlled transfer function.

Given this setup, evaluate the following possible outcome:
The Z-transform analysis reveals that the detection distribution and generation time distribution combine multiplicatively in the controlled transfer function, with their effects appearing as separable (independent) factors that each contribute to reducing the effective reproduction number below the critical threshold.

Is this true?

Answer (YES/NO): NO